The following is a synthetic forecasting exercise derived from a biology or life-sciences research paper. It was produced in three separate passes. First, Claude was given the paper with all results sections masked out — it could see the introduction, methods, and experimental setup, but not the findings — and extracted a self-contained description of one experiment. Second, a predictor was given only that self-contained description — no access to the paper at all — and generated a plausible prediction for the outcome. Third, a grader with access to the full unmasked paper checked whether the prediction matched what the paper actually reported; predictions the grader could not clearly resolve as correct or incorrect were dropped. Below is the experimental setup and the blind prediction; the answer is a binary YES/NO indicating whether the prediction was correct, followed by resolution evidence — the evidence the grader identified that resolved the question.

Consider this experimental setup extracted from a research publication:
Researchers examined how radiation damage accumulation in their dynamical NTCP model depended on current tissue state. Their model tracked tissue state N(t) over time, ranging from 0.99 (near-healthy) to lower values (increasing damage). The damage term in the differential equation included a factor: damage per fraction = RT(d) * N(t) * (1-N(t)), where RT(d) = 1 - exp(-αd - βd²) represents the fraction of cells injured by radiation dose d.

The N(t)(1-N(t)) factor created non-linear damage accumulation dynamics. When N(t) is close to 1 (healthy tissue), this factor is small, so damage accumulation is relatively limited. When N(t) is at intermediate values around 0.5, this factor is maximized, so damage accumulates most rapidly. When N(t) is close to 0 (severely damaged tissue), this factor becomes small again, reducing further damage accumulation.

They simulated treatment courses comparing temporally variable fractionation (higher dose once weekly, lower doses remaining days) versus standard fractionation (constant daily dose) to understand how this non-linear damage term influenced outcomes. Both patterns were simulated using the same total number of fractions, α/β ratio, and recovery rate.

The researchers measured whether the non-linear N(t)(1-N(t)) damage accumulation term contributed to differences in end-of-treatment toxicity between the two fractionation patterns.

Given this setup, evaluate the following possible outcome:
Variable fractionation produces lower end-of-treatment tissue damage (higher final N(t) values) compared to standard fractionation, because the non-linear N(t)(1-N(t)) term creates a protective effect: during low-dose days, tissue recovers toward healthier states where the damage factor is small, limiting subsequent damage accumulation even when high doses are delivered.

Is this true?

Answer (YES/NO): YES